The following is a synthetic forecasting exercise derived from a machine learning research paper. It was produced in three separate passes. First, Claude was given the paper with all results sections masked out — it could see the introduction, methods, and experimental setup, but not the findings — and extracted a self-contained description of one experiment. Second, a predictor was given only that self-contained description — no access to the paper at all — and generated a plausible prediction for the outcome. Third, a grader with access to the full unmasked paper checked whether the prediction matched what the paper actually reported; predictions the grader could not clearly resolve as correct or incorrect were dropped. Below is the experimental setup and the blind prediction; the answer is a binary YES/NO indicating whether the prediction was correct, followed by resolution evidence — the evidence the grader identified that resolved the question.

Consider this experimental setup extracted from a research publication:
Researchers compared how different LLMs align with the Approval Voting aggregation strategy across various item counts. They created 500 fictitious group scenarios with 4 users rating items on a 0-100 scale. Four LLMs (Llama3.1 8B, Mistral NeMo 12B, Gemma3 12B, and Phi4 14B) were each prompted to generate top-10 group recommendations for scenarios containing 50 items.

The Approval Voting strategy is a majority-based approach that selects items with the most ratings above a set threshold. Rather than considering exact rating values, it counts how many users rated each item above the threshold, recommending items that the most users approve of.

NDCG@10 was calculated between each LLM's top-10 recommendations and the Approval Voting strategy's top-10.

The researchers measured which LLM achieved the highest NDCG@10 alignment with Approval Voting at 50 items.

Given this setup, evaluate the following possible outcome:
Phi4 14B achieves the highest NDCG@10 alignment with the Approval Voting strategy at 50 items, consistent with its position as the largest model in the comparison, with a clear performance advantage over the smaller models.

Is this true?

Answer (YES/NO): NO